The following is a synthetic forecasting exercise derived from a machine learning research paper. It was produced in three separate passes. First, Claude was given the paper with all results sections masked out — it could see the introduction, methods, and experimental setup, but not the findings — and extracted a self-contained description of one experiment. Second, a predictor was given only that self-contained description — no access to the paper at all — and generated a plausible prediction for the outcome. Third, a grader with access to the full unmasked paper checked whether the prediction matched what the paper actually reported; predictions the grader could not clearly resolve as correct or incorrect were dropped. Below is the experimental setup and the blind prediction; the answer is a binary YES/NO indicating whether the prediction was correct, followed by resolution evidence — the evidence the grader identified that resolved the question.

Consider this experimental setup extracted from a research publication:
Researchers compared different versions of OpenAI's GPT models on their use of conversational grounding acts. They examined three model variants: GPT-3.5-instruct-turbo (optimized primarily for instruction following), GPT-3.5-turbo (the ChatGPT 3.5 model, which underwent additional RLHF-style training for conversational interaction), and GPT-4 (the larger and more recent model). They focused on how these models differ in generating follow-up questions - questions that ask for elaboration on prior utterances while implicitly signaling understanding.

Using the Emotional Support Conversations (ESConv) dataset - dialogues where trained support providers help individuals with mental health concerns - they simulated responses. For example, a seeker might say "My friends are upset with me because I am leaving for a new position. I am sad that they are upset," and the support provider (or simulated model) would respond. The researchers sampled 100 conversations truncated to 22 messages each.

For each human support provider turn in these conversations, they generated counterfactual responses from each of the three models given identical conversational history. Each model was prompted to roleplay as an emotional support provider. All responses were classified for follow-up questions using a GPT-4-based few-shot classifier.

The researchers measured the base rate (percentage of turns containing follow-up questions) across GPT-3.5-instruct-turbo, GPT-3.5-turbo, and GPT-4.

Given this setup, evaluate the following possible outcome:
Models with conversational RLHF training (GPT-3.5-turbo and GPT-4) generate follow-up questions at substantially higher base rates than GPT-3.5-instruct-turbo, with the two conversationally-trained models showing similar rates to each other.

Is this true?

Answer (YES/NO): NO